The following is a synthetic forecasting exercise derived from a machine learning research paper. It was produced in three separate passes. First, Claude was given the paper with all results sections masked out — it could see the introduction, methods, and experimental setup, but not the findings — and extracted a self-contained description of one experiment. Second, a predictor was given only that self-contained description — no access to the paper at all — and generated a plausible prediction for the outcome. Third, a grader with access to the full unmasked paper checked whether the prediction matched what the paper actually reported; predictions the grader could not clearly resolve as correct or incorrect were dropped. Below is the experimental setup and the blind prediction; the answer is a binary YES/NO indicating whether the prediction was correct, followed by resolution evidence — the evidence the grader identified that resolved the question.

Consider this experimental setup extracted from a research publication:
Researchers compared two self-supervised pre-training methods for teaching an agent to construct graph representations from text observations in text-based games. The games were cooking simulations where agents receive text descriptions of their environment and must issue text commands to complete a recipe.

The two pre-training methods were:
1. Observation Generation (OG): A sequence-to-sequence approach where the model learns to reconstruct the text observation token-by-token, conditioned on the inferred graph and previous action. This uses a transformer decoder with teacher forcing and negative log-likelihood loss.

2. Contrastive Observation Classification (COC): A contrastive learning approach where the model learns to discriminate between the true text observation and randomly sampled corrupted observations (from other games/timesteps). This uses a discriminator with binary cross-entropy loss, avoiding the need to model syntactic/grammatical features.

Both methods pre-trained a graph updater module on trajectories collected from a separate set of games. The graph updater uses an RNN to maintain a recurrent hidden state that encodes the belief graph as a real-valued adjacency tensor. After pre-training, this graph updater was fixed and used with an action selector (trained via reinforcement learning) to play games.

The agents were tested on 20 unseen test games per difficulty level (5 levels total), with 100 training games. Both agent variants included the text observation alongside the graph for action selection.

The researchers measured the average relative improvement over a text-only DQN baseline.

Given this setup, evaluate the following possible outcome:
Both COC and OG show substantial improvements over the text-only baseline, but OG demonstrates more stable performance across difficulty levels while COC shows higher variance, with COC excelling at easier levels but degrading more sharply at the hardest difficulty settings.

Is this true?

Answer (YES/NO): NO